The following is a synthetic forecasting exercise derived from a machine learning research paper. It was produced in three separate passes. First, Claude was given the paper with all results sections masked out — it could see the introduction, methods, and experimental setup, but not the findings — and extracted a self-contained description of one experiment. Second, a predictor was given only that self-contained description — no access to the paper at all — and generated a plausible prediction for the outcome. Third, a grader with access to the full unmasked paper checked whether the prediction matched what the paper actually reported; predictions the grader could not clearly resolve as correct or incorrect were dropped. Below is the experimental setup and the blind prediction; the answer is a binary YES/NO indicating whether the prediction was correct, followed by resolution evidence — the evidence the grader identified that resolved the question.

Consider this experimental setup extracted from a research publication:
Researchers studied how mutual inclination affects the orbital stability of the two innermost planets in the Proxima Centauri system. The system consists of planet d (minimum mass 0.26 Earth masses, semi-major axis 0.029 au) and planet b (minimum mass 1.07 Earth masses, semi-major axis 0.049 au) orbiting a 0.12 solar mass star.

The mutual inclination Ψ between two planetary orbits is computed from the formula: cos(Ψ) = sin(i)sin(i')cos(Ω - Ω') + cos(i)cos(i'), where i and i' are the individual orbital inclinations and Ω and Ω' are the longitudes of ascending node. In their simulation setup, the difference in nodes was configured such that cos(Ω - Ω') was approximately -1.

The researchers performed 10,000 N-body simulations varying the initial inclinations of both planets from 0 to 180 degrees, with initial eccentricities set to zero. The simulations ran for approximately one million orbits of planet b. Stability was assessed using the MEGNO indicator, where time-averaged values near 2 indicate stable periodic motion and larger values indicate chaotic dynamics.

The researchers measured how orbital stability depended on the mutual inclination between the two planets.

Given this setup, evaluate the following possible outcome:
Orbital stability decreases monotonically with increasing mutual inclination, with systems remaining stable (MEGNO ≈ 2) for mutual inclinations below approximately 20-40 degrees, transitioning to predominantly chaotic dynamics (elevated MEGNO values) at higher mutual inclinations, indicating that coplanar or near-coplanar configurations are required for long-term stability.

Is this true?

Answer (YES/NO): NO